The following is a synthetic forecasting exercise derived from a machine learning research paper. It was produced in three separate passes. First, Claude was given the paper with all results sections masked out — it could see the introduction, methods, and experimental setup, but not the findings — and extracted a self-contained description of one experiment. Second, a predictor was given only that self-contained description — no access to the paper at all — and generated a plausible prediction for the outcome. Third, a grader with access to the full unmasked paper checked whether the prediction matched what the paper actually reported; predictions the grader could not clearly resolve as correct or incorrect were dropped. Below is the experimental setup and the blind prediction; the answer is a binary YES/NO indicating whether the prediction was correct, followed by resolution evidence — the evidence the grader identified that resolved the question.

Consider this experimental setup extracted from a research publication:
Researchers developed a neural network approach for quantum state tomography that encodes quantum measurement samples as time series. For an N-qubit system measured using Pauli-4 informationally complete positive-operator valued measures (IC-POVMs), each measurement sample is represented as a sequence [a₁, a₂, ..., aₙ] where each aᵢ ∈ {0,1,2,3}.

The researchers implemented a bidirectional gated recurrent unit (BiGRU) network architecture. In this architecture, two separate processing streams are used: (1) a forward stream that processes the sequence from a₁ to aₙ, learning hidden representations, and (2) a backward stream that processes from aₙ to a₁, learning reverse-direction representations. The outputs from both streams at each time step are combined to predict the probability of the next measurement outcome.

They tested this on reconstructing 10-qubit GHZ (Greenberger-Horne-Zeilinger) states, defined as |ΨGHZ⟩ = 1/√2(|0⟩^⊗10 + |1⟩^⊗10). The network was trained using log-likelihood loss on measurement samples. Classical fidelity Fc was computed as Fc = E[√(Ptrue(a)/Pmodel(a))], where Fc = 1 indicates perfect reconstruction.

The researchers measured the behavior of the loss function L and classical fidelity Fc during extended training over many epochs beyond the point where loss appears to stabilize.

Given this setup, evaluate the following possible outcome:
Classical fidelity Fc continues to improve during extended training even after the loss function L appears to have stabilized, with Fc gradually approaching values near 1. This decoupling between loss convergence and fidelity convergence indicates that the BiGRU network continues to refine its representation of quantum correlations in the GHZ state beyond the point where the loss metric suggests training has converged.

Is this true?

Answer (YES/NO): NO